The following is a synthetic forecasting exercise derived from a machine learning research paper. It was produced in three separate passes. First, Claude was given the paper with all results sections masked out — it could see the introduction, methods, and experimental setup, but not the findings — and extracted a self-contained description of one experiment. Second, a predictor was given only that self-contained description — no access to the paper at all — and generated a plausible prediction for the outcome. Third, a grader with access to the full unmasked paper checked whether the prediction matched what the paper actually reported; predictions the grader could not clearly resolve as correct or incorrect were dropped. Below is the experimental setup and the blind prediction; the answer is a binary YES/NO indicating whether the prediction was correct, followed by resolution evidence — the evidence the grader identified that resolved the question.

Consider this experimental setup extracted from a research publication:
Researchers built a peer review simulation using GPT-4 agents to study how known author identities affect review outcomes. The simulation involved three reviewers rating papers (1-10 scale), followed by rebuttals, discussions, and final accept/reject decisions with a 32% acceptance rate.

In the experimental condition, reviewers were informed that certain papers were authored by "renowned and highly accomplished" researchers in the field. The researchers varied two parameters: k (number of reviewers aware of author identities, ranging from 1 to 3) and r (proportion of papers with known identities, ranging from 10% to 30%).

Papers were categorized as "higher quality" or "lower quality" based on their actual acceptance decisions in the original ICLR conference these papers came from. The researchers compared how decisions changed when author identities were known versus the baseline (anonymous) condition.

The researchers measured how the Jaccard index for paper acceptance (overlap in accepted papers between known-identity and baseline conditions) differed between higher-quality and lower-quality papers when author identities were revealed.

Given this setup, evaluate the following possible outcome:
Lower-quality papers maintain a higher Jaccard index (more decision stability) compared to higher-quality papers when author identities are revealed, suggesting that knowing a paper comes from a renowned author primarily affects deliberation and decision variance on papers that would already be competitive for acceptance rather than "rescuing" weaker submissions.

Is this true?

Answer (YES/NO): NO